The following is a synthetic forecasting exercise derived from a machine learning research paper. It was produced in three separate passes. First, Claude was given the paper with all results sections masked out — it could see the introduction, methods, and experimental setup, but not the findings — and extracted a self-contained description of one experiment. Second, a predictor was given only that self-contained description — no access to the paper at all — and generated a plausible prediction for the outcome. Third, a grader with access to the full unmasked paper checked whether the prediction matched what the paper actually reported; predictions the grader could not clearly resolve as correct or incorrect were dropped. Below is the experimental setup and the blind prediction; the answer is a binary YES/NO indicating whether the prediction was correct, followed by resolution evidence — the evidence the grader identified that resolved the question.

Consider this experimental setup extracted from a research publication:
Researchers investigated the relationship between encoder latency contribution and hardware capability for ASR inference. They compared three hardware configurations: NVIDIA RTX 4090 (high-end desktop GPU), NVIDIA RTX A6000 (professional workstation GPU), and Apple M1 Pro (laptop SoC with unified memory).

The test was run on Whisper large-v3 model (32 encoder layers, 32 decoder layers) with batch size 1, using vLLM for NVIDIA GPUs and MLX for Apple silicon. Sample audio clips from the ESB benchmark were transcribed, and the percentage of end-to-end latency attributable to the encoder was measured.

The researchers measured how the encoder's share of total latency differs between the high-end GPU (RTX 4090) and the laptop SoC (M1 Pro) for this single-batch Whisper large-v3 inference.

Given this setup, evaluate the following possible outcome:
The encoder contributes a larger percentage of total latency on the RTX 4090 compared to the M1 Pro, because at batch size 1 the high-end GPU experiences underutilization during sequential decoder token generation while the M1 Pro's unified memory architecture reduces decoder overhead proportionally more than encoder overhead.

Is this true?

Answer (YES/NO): NO